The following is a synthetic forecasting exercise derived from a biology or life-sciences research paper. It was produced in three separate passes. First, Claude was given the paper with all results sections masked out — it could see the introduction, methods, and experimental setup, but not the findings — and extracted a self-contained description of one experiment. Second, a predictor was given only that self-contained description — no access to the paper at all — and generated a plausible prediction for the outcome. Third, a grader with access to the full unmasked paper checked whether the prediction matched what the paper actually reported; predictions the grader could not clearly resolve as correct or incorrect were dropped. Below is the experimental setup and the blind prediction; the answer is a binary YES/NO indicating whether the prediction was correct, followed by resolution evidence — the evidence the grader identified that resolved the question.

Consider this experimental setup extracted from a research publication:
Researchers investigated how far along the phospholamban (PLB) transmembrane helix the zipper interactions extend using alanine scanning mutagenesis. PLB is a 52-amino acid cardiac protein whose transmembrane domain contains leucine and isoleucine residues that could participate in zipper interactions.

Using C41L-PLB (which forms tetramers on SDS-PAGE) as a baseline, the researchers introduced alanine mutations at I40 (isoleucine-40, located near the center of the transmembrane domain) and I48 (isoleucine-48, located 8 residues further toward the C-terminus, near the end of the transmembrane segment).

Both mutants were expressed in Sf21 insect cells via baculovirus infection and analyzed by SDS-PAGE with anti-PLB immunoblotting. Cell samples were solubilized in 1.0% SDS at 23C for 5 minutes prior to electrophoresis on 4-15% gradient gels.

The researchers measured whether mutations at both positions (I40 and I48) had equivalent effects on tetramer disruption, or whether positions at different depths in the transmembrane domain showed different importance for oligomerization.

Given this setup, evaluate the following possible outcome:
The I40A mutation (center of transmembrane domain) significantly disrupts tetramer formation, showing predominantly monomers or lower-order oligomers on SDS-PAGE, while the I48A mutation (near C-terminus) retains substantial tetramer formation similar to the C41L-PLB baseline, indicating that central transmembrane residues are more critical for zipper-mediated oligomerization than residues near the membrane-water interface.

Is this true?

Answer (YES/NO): NO